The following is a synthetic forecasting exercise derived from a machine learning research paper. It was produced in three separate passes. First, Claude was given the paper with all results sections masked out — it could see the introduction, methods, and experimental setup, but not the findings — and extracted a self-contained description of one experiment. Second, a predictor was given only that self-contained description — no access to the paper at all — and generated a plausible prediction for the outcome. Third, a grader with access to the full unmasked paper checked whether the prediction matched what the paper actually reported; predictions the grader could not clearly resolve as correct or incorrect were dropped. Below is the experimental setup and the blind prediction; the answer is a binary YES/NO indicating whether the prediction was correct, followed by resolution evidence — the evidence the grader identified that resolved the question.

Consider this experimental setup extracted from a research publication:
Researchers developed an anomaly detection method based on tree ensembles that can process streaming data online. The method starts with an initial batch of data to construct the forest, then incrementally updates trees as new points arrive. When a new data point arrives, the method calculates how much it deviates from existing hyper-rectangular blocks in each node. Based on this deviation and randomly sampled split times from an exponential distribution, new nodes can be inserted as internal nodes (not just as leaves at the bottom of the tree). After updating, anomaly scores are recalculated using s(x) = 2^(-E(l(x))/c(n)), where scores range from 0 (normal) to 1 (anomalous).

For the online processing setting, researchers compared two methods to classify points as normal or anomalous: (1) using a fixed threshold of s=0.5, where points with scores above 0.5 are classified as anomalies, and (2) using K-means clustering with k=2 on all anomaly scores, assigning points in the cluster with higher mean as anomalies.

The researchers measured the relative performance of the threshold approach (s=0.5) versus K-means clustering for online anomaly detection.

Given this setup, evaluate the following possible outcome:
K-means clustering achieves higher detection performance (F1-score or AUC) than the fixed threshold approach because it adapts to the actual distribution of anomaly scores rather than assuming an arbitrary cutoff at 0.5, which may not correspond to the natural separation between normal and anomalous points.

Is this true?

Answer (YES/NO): YES